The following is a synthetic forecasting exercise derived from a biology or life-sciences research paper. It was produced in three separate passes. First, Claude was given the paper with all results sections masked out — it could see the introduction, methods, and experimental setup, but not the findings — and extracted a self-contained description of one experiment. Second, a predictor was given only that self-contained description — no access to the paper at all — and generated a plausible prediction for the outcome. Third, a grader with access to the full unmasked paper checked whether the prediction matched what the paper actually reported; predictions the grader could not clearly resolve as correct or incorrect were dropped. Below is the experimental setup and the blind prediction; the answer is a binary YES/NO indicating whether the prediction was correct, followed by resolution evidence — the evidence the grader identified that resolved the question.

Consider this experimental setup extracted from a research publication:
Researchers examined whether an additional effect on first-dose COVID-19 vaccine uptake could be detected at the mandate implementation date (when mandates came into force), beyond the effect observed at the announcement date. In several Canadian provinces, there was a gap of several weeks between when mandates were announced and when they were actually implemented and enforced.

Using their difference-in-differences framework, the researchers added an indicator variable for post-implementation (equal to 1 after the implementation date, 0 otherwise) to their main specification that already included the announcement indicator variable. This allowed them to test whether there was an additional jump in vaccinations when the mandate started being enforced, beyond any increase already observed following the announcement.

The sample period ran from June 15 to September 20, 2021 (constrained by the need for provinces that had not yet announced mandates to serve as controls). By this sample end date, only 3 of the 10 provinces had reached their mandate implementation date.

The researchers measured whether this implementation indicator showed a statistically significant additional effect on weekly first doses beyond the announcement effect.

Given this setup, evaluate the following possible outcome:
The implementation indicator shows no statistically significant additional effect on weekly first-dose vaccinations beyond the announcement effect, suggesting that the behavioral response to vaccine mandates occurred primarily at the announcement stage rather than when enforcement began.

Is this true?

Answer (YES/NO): YES